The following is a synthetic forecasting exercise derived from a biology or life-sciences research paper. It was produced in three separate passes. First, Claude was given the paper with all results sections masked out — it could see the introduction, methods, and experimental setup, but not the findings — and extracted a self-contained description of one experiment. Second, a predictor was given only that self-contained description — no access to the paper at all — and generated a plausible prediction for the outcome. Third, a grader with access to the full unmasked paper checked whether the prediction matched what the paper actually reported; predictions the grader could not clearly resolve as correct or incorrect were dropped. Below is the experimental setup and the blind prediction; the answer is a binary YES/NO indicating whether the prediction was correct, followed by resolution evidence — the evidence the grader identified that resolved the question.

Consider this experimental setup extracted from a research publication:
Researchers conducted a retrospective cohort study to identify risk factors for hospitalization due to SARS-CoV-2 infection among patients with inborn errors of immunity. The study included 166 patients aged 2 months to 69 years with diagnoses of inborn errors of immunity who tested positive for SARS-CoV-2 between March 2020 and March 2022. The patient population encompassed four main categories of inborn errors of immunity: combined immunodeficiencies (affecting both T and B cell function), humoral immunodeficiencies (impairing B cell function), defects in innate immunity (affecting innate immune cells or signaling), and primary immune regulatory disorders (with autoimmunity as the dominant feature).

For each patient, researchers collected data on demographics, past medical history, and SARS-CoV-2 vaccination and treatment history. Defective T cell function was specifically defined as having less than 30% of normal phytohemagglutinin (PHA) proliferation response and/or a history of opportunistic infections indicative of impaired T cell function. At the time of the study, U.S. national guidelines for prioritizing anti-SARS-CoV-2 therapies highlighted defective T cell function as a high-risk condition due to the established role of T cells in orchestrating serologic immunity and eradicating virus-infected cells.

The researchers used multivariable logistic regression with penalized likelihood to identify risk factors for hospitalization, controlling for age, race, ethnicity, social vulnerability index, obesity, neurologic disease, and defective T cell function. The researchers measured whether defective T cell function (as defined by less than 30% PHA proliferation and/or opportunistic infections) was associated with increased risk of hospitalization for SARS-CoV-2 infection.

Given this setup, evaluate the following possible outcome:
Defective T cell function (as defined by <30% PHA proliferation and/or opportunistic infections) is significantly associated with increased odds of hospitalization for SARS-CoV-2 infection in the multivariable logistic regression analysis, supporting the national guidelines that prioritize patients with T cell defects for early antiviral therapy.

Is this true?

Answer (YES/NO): NO